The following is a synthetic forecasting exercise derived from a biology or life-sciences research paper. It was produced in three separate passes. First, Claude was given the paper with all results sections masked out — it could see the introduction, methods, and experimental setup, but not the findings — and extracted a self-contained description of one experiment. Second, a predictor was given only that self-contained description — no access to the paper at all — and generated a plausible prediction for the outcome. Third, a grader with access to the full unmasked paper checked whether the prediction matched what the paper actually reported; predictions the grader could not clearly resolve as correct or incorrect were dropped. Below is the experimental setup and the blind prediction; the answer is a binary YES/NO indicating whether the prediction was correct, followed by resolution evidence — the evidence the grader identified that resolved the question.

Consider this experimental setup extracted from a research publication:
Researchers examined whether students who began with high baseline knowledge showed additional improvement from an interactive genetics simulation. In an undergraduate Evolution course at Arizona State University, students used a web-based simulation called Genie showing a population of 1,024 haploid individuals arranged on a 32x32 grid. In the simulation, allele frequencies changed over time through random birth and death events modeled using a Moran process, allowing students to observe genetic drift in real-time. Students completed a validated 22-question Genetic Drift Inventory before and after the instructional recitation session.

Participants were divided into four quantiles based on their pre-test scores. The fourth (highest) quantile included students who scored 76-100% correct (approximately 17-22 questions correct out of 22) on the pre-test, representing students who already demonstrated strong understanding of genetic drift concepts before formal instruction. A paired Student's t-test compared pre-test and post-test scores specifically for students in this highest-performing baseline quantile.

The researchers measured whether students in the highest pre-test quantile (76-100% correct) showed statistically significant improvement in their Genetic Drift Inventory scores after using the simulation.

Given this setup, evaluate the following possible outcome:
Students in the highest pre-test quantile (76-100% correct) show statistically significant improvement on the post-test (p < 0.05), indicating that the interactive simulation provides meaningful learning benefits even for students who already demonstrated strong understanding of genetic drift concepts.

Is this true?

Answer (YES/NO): NO